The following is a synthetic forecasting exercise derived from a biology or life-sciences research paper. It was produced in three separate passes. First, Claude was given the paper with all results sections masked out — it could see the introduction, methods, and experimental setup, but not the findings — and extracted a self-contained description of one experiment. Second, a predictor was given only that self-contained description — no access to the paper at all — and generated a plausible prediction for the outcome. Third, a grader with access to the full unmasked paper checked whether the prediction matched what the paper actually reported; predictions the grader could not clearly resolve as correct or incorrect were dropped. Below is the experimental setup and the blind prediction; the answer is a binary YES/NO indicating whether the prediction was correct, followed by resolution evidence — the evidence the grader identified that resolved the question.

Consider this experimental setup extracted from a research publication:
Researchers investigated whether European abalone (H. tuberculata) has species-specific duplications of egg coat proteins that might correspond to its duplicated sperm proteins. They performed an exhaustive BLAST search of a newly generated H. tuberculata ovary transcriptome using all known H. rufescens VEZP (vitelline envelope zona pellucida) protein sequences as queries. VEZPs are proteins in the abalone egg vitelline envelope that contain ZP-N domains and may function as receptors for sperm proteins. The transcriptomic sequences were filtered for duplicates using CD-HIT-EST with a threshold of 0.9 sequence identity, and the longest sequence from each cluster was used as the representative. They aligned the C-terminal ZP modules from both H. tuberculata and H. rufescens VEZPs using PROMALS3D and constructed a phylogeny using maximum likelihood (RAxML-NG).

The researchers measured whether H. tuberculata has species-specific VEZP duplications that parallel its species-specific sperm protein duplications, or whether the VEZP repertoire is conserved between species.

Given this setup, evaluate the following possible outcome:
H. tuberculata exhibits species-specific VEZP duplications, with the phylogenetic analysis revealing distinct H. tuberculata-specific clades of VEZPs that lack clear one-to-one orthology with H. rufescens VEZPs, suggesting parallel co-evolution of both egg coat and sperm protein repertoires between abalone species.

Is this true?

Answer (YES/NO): NO